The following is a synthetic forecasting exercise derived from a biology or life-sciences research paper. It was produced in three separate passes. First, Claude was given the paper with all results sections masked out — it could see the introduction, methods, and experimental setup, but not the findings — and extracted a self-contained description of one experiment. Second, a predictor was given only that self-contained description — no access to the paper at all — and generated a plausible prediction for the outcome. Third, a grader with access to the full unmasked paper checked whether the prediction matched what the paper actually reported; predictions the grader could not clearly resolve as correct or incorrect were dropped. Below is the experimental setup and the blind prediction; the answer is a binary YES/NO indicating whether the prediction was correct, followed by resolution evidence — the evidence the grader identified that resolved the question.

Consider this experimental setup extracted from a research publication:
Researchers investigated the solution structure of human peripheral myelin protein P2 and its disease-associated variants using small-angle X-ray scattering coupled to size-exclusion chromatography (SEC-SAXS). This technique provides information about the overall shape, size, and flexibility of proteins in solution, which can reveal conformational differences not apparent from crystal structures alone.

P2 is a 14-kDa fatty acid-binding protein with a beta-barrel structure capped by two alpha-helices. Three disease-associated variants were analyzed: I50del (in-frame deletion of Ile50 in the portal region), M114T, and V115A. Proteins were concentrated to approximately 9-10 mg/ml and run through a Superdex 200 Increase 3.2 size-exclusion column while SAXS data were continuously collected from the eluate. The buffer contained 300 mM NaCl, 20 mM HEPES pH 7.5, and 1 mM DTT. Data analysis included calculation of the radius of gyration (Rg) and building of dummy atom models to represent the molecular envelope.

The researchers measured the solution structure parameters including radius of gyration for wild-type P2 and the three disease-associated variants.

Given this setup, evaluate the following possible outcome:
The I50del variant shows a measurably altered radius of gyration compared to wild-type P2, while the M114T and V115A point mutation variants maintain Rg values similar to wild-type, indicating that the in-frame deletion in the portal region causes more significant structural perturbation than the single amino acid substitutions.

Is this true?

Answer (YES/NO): NO